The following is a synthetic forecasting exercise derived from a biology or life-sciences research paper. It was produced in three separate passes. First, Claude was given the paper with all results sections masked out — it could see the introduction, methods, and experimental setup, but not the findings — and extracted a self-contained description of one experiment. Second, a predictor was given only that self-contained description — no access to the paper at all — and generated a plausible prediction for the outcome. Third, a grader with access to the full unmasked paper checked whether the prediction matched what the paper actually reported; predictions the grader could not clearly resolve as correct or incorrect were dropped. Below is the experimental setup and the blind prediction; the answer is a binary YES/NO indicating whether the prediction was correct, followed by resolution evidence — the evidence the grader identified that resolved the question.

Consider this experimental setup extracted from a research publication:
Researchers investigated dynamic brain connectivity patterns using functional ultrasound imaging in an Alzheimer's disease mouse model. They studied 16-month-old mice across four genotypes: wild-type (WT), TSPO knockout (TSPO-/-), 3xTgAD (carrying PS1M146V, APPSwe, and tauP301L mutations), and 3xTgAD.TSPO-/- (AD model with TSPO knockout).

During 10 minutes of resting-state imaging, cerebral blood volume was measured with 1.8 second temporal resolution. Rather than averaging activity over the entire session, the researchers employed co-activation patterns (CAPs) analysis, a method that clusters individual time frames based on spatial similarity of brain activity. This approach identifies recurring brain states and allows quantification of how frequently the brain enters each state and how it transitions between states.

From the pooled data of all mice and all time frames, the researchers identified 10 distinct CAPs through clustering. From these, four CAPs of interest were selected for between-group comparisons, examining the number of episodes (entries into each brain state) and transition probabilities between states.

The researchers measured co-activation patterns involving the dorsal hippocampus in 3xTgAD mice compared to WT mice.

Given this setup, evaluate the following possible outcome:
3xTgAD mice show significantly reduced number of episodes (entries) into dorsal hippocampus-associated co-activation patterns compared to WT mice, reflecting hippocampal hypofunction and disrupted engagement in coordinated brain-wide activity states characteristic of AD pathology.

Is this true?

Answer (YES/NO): NO